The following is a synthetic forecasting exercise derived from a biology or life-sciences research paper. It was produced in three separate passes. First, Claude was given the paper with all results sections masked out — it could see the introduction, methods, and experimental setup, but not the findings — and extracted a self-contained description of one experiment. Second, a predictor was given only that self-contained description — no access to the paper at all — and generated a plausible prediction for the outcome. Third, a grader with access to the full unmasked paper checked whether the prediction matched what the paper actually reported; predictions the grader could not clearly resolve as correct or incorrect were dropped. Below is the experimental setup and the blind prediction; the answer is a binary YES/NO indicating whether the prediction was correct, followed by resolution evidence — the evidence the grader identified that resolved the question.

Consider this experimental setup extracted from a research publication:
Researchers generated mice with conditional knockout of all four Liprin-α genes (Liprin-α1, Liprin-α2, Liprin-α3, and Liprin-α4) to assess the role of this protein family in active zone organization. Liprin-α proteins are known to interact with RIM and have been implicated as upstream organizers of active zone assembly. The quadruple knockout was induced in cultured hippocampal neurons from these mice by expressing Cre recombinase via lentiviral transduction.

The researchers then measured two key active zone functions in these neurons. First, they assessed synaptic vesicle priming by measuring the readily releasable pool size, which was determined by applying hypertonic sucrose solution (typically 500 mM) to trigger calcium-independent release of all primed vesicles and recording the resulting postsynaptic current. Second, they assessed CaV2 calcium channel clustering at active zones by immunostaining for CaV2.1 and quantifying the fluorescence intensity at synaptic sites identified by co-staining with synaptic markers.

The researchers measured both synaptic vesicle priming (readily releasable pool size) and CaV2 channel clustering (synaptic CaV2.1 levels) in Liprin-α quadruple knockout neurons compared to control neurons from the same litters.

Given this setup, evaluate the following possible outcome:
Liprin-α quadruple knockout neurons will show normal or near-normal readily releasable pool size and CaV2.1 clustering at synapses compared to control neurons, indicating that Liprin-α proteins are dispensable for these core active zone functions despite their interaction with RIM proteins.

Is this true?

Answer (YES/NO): NO